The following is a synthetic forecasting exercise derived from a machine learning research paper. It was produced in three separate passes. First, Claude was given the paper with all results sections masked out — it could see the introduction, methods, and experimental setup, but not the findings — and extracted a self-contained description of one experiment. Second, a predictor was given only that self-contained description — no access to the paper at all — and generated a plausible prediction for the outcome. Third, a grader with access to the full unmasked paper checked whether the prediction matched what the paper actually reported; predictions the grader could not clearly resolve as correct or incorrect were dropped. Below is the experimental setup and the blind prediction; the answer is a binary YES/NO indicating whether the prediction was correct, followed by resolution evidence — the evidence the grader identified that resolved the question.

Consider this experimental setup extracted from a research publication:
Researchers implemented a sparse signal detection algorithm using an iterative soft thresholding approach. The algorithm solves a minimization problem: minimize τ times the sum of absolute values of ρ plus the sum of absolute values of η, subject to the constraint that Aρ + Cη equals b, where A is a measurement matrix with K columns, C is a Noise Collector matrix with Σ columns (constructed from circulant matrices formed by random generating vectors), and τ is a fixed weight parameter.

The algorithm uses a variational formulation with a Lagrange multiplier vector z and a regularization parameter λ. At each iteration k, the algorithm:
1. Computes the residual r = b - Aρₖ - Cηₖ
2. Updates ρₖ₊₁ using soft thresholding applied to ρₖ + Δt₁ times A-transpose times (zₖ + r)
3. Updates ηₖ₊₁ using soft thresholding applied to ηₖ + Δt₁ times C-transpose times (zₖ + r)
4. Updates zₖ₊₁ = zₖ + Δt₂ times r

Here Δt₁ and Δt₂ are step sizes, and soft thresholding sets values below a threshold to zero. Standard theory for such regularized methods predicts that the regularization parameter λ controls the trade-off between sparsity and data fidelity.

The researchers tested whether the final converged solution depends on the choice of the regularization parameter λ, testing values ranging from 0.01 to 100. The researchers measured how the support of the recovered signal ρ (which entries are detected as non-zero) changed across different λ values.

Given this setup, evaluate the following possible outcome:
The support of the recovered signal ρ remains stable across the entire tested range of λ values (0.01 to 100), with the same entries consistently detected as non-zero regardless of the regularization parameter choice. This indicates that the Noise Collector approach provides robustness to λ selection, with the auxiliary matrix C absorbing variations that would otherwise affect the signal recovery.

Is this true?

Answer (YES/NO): YES